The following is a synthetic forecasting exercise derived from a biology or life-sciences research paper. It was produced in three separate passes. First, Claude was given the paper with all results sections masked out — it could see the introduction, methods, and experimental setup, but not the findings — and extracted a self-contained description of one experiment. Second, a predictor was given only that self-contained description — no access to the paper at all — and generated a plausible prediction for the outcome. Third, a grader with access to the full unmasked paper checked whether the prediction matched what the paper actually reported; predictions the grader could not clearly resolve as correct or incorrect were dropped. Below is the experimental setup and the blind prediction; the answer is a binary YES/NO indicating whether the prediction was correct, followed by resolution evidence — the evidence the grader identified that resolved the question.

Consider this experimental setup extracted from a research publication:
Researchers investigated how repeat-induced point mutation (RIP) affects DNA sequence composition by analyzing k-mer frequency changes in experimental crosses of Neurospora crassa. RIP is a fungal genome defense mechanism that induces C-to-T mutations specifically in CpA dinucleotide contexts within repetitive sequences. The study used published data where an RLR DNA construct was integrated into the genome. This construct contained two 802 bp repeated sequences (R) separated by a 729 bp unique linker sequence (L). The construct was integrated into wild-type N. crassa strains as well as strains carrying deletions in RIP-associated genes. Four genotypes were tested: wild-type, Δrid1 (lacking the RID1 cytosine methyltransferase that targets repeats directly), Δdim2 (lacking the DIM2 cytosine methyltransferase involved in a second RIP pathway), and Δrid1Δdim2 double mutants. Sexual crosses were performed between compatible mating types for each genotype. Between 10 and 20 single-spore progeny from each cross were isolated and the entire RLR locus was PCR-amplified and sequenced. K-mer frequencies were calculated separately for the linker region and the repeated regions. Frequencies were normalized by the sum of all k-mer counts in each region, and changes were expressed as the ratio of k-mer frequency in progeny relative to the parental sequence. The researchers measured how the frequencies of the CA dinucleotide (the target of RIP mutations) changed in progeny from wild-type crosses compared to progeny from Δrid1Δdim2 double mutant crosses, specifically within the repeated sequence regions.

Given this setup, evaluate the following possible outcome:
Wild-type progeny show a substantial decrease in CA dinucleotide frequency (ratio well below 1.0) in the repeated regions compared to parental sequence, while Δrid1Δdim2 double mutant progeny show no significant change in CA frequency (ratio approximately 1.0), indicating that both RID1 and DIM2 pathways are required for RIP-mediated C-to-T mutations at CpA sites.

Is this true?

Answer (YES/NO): NO